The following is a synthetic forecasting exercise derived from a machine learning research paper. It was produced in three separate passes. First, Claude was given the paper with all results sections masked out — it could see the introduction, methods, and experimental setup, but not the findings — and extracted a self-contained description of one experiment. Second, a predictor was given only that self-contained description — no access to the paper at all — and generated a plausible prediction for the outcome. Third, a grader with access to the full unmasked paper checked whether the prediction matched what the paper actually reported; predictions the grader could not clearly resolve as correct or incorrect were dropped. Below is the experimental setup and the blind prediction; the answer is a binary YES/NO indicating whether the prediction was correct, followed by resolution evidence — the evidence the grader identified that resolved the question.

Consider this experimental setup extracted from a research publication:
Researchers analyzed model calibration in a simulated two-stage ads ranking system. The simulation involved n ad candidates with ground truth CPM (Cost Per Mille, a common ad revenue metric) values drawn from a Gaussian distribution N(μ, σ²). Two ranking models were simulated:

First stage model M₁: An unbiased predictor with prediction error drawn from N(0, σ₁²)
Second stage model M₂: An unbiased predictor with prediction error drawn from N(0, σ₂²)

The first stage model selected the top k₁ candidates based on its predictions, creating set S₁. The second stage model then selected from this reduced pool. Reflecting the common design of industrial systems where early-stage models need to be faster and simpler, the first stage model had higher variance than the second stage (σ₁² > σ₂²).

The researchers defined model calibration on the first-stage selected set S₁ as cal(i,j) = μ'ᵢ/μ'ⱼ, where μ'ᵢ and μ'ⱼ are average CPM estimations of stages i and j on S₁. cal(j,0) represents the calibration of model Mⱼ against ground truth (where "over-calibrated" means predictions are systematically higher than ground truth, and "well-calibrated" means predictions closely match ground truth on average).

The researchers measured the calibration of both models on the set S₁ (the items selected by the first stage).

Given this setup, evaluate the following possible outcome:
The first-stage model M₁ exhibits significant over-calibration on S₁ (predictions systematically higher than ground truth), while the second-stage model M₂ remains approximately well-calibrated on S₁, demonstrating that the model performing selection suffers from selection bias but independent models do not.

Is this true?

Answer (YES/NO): YES